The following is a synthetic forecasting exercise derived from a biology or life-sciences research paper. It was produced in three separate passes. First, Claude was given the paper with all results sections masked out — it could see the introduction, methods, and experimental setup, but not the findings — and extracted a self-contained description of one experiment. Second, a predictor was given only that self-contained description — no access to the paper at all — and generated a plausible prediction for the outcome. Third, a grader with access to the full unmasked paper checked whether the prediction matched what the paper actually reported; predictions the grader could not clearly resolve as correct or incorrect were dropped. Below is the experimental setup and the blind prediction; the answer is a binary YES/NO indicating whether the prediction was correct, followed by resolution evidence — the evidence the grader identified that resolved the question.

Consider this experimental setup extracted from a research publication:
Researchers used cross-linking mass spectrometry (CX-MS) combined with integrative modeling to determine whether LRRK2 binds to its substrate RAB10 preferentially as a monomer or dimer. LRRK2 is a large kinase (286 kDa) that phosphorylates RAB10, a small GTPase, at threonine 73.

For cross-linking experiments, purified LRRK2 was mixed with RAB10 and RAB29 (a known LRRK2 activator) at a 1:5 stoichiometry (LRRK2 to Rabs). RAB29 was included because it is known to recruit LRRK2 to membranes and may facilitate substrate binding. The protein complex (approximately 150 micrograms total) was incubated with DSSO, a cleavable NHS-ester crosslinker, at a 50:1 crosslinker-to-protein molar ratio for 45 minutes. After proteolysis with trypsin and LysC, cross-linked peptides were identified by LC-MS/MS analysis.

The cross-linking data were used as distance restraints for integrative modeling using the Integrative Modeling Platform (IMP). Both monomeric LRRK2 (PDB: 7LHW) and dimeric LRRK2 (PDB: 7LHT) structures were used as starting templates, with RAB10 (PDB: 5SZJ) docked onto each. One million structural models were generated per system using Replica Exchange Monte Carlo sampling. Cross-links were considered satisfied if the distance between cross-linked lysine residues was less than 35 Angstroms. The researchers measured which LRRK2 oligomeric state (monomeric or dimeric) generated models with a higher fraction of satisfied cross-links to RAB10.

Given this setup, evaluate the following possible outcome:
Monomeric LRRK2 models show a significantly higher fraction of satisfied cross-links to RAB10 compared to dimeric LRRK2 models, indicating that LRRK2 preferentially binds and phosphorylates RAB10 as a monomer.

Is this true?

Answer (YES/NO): YES